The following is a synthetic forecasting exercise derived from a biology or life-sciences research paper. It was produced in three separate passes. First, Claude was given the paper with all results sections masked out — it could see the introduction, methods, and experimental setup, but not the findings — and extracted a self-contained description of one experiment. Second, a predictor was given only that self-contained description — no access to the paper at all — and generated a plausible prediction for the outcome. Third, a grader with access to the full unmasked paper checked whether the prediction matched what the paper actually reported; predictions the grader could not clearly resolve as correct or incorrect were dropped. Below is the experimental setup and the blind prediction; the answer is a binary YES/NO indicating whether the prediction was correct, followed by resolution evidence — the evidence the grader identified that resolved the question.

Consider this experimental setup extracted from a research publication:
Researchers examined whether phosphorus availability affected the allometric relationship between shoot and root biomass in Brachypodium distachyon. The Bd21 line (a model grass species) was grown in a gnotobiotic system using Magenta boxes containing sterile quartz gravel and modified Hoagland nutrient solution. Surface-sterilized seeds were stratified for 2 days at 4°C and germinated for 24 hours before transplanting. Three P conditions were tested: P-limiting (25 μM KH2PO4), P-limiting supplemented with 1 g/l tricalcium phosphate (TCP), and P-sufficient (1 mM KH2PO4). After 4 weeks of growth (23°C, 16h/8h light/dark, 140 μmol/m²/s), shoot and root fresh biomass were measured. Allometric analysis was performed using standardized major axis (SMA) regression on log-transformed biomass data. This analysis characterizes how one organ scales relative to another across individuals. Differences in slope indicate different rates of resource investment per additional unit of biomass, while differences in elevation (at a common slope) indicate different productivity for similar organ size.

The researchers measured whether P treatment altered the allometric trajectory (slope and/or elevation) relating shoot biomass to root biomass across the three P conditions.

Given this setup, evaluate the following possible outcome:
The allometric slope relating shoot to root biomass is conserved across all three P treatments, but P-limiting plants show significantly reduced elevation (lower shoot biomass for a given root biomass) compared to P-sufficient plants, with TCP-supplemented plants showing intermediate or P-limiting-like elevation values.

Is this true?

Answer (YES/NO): NO